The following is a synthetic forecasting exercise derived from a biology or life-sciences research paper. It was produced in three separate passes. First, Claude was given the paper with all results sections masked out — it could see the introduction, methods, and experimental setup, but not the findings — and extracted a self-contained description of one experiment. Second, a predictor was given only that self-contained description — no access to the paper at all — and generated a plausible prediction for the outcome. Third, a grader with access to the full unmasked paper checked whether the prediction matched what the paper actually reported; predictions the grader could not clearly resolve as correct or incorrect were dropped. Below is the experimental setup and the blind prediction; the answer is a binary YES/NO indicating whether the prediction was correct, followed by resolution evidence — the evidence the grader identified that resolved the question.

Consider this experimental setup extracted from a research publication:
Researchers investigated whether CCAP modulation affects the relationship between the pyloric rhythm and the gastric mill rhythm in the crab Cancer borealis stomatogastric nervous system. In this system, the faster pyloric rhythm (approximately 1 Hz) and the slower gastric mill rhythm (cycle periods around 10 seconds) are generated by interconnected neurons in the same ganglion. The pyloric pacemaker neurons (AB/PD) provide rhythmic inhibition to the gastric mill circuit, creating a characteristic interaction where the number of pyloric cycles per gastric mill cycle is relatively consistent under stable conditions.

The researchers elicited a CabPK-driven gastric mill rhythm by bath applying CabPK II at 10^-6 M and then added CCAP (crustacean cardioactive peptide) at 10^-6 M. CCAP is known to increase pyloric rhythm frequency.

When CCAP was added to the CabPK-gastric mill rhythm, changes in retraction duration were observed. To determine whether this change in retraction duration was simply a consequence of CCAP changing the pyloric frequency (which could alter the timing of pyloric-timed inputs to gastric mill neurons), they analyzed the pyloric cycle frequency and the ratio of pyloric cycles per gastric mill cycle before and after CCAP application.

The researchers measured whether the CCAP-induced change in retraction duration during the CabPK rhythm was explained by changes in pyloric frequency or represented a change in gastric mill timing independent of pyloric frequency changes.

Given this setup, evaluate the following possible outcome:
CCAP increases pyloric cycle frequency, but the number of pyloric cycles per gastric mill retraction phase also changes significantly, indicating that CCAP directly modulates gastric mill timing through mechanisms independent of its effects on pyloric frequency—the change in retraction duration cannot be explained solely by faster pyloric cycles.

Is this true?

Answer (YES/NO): NO